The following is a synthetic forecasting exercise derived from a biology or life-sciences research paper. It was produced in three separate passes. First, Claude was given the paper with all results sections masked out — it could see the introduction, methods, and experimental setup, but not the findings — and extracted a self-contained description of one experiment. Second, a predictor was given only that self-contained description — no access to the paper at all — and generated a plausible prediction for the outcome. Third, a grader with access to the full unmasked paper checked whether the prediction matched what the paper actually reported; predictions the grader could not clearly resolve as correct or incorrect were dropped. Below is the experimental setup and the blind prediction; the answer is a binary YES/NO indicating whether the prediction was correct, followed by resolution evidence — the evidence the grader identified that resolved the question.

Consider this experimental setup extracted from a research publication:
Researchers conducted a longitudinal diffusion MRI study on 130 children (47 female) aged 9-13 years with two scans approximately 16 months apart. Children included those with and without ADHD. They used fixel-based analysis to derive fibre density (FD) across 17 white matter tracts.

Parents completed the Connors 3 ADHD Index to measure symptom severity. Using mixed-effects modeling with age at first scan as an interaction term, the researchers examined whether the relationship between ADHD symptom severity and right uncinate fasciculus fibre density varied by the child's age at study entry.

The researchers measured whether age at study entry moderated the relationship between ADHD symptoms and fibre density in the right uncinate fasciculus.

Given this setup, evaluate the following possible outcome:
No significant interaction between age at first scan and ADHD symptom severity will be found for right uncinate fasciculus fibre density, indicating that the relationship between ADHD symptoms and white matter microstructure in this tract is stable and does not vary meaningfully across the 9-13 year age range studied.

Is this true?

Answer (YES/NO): NO